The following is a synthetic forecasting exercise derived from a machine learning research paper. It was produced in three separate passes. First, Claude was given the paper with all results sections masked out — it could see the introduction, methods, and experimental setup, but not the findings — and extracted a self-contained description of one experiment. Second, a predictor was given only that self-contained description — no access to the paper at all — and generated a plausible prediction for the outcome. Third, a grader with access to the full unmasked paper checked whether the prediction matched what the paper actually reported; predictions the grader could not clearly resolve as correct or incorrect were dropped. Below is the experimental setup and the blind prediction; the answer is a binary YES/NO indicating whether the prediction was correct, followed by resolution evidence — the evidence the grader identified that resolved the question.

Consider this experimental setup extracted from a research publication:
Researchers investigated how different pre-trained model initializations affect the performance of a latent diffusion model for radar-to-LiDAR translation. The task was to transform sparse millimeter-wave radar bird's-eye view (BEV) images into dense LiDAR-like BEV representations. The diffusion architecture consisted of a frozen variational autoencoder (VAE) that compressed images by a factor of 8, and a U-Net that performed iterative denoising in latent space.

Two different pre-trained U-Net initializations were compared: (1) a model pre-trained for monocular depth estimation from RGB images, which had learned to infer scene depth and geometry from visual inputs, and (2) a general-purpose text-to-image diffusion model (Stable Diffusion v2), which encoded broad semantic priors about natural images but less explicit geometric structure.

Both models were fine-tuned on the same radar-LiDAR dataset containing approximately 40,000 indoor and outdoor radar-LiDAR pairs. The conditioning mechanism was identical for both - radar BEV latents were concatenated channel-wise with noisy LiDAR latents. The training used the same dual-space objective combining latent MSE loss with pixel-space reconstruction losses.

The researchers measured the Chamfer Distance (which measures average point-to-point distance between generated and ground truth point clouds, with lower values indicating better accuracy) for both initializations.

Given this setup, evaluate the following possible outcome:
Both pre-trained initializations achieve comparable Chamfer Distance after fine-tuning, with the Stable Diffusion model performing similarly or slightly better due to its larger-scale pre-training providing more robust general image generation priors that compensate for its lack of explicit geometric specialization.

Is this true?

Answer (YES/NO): NO